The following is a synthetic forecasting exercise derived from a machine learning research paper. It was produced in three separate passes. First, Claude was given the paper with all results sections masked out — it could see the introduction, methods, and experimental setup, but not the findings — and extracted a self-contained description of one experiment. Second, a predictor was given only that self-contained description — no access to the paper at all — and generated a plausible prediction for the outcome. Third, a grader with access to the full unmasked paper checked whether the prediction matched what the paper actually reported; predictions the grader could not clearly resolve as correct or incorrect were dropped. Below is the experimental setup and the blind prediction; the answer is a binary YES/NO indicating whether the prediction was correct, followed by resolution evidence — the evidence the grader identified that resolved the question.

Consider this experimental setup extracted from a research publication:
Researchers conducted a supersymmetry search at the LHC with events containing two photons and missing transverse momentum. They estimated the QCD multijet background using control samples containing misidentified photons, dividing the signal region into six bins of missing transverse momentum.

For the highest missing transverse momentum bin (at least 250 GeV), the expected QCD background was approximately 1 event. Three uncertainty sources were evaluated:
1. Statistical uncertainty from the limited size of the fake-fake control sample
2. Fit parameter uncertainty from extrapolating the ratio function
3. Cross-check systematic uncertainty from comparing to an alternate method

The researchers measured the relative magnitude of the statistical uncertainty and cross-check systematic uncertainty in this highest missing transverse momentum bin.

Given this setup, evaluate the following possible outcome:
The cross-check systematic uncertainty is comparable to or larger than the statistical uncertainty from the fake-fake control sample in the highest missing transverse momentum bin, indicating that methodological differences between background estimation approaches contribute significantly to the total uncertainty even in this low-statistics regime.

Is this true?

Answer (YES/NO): YES